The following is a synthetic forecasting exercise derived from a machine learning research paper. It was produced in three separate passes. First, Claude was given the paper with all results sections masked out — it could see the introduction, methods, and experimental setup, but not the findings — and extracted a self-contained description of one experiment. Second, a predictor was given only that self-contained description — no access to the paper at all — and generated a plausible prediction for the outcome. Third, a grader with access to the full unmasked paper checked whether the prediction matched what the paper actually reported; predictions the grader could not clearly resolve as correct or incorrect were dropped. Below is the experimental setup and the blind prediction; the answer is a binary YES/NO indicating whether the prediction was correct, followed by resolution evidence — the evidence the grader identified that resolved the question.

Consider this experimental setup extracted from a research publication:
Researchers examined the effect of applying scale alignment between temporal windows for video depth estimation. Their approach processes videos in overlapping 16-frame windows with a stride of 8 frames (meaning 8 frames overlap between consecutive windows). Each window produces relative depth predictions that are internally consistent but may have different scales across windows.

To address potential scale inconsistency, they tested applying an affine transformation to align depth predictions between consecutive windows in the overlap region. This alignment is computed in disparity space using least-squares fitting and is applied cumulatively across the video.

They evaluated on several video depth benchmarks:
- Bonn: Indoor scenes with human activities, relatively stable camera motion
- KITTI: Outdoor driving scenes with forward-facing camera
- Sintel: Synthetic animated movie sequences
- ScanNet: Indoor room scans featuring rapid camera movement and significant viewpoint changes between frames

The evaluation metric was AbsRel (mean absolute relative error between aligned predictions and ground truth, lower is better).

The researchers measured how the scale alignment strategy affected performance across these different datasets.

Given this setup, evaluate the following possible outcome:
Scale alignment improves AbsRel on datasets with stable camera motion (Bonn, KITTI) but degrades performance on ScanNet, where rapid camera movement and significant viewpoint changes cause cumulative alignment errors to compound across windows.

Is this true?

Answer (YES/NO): NO